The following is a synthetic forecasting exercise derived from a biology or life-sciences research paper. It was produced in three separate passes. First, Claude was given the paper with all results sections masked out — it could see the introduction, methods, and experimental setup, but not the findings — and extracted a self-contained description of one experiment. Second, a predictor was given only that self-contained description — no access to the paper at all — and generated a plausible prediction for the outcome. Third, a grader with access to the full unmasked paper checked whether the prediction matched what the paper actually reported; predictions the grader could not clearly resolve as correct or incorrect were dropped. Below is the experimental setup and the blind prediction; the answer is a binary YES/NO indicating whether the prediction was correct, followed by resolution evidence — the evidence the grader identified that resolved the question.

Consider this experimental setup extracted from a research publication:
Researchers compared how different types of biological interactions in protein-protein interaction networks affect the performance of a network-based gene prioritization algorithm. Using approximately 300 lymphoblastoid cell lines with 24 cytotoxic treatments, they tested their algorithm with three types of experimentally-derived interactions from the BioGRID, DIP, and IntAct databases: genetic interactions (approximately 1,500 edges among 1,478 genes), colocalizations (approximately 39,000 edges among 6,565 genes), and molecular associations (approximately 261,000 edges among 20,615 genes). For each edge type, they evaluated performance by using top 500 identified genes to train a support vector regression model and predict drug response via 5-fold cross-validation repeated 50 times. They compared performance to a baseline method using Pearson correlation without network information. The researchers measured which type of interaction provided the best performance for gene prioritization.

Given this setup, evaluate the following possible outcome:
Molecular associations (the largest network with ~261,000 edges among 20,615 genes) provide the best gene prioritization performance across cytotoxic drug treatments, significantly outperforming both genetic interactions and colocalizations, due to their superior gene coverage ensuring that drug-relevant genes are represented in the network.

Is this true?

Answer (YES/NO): YES